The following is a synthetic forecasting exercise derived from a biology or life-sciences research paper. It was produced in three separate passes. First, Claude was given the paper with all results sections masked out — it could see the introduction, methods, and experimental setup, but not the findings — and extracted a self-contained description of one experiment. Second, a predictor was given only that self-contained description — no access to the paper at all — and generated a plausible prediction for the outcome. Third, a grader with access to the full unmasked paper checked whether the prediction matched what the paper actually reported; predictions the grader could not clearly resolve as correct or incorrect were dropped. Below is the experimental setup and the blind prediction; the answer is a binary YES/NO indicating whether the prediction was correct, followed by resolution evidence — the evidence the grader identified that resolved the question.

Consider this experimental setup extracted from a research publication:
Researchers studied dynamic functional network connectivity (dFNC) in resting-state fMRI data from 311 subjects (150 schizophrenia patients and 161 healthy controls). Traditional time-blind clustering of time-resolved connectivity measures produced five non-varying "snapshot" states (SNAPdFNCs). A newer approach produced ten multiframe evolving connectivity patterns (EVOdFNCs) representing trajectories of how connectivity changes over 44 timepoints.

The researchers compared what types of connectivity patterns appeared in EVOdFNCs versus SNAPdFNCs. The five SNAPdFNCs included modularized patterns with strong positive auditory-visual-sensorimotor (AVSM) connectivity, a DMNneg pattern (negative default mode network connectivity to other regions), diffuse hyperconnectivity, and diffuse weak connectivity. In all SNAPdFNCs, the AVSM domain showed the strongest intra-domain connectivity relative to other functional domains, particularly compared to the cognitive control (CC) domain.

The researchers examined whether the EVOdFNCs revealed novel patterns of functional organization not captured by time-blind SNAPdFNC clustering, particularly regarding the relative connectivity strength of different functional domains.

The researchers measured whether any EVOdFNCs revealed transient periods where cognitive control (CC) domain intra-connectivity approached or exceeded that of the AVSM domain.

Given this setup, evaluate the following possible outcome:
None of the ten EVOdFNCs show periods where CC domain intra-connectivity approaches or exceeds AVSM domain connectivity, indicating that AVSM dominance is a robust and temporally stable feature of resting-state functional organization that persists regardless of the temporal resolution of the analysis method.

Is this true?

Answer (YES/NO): NO